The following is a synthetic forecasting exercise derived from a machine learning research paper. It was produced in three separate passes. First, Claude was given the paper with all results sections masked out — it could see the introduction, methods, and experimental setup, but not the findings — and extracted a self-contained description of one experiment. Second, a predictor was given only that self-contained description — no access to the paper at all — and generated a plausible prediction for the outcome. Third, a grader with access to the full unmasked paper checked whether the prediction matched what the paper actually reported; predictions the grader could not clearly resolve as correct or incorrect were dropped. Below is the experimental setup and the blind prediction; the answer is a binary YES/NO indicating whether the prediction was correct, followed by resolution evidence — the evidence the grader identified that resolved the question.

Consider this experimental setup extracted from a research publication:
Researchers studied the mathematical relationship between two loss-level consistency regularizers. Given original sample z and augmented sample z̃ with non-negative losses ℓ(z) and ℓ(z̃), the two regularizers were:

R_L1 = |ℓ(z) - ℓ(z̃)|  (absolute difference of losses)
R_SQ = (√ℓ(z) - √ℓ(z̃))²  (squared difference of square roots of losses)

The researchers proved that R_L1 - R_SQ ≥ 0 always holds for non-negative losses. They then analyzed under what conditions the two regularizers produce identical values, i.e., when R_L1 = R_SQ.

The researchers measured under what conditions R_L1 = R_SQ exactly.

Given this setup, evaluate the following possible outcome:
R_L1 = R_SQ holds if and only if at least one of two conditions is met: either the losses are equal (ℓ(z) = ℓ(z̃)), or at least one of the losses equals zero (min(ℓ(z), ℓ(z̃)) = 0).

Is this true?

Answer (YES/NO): YES